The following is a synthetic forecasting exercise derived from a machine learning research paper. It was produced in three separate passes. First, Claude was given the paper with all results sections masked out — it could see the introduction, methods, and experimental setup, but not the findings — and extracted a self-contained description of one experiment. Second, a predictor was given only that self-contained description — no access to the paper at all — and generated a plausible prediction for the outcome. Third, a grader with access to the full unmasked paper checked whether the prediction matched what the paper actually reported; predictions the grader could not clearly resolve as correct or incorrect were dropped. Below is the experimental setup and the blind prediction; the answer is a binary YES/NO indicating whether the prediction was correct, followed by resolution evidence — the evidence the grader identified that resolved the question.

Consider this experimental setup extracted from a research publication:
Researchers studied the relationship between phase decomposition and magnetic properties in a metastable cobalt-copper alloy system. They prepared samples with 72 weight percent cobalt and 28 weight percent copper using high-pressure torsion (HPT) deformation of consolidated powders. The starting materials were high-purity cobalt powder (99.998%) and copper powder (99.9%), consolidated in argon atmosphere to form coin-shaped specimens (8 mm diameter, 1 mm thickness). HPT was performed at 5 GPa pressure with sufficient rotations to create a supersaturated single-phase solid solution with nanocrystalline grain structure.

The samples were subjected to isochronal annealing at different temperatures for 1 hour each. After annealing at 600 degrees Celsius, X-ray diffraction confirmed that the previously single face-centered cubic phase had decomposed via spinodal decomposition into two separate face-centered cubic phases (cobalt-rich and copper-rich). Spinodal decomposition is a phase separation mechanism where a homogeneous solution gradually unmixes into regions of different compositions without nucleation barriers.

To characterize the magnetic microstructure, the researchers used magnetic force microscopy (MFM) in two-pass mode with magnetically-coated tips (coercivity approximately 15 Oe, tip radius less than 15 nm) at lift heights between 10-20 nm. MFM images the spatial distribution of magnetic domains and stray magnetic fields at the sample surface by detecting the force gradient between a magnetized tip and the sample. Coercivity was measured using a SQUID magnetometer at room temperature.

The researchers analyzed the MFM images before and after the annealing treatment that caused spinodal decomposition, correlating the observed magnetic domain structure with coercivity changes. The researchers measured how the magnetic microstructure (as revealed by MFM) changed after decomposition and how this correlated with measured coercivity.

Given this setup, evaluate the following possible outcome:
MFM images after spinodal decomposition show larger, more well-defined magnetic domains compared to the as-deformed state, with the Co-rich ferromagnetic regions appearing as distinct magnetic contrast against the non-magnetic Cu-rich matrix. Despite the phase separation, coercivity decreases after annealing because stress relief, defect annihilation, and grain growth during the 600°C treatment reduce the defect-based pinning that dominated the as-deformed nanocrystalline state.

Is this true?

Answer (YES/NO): NO